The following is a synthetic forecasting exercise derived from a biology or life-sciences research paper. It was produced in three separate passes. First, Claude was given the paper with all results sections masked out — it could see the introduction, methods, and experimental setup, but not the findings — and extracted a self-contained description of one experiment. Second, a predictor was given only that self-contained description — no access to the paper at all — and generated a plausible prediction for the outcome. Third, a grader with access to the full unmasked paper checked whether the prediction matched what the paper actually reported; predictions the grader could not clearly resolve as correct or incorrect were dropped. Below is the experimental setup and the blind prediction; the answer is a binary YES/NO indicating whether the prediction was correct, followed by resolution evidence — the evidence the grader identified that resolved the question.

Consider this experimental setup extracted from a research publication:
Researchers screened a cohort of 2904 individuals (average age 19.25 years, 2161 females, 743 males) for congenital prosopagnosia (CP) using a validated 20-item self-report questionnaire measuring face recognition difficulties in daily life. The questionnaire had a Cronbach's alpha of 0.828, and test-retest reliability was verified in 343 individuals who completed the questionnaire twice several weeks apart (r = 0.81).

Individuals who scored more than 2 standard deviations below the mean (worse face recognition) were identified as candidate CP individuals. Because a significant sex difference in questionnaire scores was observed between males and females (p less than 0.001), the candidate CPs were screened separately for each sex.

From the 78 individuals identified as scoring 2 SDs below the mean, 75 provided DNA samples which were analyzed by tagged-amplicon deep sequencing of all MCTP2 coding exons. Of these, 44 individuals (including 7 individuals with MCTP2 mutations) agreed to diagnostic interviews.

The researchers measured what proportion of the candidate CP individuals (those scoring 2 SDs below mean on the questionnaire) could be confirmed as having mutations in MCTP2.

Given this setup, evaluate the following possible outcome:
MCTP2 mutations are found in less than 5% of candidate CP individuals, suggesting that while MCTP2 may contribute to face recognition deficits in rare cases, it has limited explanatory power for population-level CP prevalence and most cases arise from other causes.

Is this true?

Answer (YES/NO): NO